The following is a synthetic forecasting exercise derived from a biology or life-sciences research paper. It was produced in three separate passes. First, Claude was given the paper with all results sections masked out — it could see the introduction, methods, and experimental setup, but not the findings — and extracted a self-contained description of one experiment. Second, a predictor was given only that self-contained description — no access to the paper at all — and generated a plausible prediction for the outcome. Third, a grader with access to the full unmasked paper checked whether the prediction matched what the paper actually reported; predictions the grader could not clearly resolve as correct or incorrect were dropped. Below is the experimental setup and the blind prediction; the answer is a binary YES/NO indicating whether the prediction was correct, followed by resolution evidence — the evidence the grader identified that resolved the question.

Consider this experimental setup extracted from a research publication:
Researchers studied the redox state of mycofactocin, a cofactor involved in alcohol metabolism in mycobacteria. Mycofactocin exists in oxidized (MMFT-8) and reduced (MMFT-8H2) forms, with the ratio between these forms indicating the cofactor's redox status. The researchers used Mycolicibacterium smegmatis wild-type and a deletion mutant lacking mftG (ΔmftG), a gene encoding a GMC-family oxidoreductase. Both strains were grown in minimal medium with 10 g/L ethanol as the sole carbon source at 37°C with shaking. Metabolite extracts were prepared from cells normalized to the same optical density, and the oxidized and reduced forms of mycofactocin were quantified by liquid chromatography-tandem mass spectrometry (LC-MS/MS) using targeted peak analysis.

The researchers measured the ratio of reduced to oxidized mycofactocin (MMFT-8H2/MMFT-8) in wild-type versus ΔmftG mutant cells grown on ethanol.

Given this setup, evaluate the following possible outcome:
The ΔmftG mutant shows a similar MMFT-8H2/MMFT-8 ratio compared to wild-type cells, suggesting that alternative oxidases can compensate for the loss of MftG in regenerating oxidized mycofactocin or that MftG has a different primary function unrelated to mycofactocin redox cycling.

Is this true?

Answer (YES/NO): NO